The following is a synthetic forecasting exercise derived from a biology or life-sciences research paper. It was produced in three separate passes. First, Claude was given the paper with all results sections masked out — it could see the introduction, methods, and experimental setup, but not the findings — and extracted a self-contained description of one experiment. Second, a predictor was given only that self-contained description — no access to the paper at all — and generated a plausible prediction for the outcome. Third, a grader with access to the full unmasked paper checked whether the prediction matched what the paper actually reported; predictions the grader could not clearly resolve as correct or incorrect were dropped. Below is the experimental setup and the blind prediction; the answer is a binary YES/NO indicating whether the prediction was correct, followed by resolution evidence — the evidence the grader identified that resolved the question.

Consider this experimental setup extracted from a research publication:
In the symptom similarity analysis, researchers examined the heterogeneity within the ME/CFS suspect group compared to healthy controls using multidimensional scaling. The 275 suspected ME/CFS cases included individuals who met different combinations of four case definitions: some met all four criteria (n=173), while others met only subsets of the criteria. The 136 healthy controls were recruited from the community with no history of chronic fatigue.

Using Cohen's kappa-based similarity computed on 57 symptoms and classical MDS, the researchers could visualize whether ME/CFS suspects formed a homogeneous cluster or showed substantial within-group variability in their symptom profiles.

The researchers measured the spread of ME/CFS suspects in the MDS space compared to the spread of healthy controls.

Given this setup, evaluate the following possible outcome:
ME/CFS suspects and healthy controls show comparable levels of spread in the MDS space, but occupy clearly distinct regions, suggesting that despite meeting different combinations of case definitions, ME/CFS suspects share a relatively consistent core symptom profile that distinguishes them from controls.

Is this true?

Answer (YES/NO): NO